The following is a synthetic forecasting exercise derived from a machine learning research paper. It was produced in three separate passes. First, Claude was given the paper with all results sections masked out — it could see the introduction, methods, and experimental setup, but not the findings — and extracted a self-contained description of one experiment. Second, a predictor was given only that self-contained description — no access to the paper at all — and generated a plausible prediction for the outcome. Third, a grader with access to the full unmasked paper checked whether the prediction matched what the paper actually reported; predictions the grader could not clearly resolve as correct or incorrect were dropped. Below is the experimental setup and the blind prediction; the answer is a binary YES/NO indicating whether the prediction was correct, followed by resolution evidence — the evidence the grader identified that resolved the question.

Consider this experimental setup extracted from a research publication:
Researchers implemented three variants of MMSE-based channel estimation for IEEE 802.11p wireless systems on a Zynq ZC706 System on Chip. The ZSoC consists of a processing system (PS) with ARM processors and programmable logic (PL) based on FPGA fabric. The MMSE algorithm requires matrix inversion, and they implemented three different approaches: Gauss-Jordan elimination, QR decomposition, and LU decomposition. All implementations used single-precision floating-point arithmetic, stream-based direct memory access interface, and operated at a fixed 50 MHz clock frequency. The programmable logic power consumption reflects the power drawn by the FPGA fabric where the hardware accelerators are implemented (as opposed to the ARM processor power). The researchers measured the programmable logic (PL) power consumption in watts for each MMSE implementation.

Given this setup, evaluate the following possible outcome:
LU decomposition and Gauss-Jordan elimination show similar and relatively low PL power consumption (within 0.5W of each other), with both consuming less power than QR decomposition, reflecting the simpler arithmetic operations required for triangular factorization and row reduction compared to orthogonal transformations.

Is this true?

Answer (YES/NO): NO